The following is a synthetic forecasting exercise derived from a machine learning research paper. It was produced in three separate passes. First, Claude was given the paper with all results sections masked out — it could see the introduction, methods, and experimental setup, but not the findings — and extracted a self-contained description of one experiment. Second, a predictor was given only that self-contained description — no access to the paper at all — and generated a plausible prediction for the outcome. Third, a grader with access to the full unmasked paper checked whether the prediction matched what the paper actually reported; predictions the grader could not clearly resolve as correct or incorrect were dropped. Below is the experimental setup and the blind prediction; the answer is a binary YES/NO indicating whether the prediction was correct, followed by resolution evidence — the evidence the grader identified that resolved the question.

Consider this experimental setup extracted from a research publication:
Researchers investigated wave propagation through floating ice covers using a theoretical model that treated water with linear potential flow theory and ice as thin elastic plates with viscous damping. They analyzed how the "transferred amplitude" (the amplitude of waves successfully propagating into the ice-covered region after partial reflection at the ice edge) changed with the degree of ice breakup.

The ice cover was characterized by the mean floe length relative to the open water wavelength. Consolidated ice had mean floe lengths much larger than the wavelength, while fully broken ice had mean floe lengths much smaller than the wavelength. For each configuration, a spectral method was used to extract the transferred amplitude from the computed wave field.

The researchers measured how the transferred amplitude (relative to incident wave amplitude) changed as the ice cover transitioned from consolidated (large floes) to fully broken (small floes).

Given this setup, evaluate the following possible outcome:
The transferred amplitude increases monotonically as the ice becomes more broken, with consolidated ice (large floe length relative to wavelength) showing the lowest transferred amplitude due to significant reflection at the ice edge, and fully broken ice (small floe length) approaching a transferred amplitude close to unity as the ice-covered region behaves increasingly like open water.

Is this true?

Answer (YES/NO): YES